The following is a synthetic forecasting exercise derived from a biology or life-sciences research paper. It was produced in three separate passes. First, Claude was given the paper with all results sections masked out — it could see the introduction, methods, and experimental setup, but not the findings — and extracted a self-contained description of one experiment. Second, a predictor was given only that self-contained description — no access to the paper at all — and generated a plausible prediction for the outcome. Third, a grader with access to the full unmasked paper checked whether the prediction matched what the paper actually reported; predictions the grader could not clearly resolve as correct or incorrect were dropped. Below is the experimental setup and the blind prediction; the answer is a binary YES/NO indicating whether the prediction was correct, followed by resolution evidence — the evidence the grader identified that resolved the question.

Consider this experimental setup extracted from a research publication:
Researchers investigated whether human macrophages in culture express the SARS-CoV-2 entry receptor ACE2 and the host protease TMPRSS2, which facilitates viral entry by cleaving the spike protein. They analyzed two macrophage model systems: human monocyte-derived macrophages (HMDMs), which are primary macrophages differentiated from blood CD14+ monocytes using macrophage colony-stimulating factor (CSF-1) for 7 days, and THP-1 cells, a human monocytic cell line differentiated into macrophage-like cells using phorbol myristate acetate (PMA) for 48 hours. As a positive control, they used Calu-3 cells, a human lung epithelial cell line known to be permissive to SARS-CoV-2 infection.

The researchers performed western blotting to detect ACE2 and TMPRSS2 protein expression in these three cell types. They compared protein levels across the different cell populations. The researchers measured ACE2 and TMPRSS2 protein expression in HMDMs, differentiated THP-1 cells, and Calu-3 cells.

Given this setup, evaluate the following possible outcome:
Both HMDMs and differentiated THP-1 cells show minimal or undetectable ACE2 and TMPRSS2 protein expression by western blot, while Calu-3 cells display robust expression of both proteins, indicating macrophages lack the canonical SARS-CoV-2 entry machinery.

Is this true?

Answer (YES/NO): NO